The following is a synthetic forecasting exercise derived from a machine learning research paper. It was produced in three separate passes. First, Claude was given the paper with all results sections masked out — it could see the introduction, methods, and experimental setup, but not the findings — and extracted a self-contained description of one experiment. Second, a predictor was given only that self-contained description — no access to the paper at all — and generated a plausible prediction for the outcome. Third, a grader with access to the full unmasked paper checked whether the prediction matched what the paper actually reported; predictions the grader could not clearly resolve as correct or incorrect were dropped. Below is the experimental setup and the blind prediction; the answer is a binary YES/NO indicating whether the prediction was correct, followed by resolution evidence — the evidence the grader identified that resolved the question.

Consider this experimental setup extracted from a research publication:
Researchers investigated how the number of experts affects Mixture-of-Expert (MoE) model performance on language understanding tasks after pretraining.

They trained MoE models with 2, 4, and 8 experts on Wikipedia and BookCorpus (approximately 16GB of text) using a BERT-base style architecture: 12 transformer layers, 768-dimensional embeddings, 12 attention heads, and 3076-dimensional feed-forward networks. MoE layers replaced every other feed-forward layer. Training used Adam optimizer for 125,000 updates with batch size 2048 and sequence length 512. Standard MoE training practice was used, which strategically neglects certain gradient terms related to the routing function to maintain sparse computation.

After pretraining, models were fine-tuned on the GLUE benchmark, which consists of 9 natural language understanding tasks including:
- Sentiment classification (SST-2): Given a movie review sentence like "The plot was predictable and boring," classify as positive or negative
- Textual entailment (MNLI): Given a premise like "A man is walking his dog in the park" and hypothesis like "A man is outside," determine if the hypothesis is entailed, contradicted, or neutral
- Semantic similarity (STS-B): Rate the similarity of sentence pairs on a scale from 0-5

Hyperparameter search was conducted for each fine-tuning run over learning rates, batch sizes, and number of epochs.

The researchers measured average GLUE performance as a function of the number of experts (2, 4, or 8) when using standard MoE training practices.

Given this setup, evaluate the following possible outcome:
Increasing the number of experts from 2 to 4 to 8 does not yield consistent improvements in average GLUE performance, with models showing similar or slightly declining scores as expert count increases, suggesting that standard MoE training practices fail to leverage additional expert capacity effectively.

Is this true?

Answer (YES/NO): YES